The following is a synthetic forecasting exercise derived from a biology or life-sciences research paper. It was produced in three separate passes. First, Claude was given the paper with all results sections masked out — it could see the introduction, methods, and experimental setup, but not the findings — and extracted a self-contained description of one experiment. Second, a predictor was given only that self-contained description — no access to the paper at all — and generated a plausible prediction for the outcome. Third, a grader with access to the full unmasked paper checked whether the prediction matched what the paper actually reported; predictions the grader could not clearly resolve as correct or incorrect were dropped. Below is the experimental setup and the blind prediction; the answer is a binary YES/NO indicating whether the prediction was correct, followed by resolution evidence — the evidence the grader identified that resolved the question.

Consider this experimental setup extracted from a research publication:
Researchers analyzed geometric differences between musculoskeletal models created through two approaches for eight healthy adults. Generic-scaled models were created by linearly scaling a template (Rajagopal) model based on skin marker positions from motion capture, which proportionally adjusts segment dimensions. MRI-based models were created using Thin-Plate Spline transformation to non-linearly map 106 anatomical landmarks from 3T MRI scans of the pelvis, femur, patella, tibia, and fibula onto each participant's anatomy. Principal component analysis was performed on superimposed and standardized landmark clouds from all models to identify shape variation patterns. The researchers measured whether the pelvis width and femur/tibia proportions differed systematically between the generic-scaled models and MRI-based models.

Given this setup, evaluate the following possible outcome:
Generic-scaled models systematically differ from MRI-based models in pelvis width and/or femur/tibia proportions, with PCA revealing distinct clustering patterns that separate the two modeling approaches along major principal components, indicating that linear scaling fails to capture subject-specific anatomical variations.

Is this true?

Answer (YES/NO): YES